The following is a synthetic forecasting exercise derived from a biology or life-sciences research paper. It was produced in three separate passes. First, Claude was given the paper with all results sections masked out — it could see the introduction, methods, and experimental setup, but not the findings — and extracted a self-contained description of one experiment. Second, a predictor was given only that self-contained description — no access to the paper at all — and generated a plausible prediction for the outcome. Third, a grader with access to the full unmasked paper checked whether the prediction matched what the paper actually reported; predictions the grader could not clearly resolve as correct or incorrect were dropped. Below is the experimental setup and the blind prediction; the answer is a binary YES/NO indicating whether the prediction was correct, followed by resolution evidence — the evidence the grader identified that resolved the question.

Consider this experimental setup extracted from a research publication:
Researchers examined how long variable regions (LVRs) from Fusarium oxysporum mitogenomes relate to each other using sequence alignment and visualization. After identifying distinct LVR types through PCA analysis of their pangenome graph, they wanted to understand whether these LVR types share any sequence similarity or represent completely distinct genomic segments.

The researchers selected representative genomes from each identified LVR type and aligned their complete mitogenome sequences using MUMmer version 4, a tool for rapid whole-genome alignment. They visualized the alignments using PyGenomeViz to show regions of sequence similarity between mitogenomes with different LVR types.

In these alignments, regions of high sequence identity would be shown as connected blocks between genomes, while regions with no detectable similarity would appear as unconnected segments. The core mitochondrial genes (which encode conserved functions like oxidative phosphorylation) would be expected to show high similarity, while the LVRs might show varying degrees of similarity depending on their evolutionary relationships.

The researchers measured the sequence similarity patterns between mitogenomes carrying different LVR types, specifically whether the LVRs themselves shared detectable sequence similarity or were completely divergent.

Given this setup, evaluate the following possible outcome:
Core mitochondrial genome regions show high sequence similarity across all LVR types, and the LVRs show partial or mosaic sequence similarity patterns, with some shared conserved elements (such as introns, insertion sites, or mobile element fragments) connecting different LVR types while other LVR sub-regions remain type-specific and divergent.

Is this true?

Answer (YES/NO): NO